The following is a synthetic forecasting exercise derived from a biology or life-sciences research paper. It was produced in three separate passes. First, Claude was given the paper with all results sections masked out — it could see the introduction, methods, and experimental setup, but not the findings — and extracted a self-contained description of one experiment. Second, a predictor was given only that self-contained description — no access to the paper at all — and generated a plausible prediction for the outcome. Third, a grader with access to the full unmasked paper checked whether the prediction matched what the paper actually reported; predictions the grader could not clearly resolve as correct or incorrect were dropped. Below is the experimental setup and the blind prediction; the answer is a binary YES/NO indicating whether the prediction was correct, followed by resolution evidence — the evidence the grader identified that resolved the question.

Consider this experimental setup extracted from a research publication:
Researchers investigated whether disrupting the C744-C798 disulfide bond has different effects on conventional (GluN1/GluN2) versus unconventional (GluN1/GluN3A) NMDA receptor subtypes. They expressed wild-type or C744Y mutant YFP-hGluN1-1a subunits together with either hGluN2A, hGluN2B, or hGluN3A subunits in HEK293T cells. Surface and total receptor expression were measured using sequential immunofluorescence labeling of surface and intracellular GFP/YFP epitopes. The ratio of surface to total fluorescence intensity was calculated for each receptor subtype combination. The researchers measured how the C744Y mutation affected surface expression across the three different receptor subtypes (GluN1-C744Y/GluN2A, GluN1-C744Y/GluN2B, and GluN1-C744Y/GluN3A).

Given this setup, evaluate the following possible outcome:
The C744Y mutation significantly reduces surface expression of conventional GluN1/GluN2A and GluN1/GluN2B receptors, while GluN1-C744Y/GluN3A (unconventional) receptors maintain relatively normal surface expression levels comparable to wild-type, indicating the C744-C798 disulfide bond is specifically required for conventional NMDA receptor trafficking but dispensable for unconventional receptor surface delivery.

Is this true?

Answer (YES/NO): NO